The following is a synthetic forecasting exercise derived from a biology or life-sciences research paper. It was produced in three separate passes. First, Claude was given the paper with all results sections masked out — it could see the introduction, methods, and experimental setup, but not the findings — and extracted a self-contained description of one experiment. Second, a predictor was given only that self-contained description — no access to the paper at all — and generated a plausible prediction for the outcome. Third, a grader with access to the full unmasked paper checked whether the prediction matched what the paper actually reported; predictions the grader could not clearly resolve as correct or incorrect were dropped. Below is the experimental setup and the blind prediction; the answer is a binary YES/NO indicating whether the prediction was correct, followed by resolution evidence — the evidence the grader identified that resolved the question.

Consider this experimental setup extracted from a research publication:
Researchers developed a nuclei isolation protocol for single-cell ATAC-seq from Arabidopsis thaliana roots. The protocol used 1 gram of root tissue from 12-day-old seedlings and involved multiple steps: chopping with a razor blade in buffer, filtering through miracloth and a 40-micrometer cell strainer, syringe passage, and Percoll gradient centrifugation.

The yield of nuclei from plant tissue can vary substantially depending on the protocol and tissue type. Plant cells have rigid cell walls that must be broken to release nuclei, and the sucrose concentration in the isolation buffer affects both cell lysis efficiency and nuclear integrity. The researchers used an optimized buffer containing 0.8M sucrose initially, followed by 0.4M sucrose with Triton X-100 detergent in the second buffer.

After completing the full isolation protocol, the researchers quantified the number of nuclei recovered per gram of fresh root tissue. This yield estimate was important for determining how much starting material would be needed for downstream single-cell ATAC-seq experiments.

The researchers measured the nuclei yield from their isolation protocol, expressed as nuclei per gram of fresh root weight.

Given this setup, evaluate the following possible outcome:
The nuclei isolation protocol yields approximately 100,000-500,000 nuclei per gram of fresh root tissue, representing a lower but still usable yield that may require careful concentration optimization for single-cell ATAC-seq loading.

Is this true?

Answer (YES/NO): NO